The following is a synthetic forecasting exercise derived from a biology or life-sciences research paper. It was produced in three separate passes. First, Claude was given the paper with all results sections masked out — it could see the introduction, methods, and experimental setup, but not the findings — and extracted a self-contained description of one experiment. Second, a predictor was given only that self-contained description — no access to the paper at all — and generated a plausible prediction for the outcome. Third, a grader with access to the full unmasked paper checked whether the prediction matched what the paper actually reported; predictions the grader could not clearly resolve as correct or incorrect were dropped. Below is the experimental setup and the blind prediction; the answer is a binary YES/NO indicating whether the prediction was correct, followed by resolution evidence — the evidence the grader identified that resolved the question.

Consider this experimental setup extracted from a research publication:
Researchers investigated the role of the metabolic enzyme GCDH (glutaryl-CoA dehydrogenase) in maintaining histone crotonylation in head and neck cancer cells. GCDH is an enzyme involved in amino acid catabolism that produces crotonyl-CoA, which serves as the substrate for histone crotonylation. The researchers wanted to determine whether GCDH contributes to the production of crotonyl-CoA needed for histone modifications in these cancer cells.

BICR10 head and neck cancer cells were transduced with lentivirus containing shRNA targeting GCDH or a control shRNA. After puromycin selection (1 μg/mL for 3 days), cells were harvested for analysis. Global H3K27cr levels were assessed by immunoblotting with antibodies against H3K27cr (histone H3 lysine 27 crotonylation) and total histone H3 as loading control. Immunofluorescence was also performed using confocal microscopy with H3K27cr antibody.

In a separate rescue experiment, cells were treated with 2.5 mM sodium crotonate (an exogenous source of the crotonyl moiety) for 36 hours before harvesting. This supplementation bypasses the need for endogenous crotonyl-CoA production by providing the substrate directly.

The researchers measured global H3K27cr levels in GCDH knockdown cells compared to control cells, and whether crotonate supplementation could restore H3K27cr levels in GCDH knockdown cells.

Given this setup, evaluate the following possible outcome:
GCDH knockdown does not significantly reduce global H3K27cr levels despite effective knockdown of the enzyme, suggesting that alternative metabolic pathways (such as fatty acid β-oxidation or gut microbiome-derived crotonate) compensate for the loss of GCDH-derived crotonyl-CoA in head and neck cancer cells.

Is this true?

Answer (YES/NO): NO